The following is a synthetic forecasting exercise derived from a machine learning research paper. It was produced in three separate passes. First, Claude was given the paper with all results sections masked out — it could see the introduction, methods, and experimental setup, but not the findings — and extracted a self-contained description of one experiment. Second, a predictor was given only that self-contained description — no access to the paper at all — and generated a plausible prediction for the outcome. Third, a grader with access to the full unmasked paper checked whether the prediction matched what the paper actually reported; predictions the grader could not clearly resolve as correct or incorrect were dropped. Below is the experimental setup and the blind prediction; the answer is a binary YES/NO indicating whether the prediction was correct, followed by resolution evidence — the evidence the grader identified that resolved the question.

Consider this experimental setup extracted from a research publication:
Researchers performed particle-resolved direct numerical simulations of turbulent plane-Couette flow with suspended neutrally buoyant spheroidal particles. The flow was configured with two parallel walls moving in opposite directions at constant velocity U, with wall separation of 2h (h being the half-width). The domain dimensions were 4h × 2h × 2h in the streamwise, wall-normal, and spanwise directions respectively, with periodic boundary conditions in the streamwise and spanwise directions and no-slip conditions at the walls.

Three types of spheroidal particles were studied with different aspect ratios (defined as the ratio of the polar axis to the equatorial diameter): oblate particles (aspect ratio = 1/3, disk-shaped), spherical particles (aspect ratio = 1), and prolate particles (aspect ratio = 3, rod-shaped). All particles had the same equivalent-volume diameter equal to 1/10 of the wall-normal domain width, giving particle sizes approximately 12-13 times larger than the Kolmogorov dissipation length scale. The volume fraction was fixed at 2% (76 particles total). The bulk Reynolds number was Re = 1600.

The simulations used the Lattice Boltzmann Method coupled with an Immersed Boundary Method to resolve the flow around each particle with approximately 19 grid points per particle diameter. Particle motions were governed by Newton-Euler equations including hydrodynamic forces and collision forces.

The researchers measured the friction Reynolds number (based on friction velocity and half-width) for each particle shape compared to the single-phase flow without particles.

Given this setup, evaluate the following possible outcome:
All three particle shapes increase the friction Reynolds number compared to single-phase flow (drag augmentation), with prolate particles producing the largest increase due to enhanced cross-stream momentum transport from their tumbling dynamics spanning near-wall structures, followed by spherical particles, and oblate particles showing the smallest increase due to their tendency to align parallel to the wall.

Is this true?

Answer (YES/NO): NO